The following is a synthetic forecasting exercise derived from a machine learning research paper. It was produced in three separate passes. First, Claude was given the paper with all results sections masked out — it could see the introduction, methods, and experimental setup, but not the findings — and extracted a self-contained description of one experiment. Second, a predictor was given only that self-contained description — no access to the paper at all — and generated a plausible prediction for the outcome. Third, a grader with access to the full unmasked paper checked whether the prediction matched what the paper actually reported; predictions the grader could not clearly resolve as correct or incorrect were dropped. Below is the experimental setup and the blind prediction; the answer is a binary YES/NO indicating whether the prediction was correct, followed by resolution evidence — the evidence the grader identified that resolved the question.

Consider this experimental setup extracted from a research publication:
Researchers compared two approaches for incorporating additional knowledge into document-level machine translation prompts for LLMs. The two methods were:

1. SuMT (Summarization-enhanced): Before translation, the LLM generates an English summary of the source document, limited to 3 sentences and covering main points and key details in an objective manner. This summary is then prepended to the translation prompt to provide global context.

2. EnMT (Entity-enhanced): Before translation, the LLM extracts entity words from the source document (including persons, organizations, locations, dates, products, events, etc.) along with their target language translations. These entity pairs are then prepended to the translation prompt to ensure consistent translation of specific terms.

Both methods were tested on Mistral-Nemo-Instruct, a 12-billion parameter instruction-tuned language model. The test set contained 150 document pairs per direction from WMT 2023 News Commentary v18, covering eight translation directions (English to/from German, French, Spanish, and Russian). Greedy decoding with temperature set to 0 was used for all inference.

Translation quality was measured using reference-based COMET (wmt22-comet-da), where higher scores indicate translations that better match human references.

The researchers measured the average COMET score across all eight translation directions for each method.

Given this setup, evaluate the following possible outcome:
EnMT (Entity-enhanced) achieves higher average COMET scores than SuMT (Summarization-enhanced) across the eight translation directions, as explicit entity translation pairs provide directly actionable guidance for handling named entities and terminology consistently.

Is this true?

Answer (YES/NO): YES